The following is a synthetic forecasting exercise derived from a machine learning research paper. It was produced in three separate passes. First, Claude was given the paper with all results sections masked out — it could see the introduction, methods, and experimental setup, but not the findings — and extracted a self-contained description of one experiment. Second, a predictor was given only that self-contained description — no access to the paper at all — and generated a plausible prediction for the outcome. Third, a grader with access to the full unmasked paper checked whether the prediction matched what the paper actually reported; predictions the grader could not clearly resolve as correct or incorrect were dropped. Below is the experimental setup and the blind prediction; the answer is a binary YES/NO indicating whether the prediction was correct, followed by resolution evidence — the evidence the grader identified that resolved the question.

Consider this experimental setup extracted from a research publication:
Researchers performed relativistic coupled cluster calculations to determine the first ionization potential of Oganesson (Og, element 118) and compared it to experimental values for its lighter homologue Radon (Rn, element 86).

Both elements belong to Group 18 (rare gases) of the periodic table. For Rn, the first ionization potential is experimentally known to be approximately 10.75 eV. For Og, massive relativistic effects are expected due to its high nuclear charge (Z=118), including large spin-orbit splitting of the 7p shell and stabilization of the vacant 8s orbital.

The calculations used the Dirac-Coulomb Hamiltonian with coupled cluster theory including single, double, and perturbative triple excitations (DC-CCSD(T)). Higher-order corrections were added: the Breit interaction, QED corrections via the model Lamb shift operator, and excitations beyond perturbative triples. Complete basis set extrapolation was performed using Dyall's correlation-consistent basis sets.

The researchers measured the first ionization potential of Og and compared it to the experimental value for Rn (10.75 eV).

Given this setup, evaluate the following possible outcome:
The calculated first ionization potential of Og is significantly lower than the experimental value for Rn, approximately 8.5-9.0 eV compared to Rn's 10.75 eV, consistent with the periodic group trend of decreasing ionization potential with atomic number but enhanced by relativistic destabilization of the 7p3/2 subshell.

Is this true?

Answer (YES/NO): YES